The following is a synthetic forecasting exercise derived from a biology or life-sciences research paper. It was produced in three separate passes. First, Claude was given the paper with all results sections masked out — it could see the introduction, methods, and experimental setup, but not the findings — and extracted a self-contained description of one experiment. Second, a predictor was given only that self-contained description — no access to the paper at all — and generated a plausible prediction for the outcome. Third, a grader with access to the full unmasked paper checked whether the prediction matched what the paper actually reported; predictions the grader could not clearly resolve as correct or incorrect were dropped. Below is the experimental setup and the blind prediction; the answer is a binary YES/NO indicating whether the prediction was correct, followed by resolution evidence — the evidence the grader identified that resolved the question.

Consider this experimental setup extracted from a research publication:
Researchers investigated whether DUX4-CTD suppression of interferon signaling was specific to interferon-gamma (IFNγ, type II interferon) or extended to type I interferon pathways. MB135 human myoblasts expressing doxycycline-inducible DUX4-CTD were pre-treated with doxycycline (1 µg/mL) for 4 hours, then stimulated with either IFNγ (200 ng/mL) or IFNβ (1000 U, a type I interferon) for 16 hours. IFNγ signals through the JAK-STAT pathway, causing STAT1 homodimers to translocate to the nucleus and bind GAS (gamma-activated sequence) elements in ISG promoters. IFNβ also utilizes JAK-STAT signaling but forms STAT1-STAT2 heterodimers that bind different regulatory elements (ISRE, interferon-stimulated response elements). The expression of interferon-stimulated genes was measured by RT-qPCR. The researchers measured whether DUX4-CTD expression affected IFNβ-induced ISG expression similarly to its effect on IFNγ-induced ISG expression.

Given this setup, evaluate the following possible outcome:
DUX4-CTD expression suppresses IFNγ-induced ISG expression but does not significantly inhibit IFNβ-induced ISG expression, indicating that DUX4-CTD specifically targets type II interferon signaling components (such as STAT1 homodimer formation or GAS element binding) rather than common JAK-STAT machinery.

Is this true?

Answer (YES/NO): NO